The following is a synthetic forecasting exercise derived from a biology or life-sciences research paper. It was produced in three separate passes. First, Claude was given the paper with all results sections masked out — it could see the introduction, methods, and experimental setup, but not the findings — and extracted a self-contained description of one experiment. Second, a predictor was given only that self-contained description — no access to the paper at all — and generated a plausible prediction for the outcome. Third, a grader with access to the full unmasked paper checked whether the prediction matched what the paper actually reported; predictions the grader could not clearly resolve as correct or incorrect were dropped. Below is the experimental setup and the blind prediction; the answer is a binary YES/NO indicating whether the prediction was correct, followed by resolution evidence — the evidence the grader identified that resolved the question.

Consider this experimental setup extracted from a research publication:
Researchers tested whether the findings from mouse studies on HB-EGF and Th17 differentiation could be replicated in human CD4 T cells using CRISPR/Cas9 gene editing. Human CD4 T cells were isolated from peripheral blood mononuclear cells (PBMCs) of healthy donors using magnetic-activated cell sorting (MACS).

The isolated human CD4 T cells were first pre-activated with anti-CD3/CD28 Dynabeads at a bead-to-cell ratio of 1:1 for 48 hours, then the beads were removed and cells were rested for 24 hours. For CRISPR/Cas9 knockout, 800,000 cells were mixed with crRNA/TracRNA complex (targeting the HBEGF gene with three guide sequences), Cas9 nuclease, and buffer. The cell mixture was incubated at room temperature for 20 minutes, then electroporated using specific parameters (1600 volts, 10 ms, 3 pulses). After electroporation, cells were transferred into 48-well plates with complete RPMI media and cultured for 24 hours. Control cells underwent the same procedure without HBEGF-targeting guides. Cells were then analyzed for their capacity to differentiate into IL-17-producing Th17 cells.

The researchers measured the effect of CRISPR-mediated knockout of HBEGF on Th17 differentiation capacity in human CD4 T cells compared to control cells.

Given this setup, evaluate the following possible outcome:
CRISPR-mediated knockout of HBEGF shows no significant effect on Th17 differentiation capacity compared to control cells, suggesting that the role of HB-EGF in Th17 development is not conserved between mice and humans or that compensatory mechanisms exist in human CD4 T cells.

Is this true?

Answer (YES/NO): NO